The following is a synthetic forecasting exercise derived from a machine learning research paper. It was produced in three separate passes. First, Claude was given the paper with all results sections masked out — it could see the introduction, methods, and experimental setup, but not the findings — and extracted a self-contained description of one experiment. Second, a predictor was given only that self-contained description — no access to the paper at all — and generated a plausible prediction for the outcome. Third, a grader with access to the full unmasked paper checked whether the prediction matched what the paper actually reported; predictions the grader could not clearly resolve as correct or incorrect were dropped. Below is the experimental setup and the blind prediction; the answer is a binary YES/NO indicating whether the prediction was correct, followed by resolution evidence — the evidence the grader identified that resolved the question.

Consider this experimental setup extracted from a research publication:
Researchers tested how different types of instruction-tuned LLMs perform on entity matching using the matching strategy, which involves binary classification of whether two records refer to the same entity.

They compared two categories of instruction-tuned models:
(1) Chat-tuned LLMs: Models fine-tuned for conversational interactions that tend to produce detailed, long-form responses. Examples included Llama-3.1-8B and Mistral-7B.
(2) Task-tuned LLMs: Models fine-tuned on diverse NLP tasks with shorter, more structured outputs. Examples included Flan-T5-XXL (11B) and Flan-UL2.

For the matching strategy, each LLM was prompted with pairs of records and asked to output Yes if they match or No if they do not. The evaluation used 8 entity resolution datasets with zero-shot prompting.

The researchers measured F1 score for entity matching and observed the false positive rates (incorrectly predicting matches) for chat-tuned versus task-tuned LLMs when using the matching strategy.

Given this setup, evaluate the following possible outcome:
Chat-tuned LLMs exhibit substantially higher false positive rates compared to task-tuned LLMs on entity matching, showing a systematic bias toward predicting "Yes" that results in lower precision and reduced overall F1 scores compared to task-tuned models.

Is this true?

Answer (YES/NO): YES